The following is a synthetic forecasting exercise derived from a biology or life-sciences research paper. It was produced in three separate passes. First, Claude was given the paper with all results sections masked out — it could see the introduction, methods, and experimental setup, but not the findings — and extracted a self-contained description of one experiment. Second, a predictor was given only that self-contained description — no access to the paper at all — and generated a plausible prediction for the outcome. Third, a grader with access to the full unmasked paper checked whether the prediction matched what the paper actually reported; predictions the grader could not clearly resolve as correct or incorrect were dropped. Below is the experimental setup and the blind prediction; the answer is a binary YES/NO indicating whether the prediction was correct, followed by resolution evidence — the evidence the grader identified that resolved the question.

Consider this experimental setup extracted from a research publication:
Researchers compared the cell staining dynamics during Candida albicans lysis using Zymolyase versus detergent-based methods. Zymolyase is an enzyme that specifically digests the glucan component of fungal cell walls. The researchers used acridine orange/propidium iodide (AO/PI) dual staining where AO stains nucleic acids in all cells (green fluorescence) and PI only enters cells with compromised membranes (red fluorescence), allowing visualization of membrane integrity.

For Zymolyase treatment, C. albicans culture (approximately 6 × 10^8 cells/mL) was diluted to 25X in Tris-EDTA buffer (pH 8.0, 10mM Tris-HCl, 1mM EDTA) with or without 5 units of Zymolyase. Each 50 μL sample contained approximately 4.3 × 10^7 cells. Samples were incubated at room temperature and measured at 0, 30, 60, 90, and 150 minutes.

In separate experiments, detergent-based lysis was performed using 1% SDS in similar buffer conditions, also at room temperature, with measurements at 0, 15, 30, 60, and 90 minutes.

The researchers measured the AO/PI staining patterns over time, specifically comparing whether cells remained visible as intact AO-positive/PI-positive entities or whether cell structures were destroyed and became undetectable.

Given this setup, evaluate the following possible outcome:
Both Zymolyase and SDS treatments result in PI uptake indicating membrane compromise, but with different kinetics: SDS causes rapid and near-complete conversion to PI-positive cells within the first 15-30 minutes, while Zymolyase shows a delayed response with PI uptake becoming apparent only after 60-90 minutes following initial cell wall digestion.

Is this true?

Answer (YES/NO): NO